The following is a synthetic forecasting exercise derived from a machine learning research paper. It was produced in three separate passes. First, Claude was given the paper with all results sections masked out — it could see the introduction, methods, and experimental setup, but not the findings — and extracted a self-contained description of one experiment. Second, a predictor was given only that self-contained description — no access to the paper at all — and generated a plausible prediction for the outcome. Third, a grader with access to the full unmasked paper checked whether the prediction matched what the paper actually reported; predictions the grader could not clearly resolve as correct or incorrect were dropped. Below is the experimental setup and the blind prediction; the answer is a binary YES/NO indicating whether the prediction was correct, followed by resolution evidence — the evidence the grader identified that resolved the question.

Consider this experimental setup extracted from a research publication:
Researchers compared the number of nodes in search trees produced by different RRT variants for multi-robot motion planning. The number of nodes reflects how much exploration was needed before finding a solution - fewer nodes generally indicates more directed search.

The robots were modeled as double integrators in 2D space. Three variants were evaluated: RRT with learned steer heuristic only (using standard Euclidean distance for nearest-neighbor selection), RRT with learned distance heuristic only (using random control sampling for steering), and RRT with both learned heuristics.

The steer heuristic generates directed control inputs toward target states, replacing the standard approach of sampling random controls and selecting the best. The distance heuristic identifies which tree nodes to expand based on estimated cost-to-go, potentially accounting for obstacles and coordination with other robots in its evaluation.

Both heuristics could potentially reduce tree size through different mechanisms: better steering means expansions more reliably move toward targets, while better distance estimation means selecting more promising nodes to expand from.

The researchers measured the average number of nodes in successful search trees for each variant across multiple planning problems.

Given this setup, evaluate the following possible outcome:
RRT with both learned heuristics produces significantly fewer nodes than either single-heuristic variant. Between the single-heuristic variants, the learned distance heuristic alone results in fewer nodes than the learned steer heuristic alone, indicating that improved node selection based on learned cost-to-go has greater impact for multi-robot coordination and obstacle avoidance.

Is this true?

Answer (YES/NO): NO